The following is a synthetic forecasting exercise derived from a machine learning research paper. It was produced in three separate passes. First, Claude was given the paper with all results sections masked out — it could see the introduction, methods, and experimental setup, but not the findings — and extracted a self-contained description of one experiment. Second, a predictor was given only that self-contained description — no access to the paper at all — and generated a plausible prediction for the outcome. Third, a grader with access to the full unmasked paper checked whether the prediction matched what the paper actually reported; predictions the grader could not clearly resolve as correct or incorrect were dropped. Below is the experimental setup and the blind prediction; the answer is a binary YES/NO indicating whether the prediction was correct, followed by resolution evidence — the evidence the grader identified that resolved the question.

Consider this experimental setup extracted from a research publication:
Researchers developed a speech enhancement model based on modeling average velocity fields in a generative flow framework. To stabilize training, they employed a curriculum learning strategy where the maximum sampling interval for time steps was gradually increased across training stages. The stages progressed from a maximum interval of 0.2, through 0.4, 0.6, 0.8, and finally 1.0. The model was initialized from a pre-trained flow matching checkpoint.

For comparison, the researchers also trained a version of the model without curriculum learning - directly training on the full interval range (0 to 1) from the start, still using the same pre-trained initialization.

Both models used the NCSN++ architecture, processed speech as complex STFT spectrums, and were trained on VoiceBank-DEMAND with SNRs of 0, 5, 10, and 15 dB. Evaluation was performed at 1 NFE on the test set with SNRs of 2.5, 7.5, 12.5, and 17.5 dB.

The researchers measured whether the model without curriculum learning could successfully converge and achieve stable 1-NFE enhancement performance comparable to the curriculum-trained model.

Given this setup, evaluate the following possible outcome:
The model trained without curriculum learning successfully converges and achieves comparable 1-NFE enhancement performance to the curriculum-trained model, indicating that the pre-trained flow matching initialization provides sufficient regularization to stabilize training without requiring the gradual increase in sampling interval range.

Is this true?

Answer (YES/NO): NO